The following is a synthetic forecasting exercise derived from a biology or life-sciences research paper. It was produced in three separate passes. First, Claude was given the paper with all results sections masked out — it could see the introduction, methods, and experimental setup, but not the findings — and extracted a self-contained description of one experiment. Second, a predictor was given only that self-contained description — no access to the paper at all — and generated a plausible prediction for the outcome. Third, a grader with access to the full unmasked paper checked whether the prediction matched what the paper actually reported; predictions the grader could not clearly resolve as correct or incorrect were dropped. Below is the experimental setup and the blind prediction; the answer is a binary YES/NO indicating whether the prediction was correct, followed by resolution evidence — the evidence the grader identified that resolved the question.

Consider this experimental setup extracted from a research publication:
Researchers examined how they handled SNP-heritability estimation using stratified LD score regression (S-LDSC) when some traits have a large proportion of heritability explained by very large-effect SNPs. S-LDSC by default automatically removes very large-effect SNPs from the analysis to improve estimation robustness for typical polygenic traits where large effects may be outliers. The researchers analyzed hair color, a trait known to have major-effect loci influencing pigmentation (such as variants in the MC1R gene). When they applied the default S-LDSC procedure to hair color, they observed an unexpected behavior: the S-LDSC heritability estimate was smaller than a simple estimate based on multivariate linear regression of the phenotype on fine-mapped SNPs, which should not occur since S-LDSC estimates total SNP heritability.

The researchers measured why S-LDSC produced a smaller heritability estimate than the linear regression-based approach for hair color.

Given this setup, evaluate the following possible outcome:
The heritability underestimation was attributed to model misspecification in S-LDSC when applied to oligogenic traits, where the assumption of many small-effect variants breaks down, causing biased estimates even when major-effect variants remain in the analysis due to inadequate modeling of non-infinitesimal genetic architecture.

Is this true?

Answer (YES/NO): NO